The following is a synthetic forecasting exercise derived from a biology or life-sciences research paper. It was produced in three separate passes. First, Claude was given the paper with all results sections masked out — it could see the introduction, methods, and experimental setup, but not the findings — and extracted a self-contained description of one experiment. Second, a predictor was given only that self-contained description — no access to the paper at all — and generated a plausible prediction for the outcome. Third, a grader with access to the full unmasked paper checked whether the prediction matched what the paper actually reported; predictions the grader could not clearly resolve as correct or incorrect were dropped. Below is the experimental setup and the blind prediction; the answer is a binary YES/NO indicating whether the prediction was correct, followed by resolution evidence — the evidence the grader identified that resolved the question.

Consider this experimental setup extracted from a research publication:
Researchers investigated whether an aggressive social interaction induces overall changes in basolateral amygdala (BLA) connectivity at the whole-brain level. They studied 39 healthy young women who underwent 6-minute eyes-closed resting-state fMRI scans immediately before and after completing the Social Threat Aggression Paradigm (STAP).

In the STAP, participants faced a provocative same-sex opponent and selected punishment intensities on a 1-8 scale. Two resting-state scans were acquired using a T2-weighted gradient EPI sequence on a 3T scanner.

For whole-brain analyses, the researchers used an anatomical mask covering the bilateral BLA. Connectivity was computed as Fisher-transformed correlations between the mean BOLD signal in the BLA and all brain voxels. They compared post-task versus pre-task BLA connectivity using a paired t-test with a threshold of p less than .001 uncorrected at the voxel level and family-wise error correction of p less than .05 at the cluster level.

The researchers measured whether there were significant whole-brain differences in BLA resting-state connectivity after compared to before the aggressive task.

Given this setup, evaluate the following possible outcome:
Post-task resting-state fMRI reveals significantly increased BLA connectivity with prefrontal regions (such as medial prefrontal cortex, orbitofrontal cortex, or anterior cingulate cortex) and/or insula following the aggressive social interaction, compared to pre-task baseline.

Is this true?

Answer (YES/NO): NO